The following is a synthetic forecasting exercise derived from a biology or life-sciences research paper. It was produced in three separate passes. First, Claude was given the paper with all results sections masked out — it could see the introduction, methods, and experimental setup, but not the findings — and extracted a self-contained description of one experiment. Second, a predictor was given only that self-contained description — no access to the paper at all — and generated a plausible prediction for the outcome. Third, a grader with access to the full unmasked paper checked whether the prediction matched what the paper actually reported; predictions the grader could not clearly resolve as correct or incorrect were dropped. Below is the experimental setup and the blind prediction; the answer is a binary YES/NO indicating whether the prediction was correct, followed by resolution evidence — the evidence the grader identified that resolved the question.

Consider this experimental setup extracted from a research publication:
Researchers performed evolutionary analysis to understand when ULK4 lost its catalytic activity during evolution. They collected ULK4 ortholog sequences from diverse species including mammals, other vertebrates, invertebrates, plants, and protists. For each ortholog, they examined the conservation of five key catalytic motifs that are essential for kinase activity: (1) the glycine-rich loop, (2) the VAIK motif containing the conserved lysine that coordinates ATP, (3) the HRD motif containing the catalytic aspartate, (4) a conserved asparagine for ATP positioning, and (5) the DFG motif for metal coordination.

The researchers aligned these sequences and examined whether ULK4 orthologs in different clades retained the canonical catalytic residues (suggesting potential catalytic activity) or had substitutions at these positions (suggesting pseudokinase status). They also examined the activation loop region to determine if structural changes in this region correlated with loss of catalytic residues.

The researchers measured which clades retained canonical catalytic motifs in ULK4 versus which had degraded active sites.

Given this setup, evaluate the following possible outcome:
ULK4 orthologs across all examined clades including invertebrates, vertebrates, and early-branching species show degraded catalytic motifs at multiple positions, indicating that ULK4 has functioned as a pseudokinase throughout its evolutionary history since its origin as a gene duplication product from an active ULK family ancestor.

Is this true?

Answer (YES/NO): NO